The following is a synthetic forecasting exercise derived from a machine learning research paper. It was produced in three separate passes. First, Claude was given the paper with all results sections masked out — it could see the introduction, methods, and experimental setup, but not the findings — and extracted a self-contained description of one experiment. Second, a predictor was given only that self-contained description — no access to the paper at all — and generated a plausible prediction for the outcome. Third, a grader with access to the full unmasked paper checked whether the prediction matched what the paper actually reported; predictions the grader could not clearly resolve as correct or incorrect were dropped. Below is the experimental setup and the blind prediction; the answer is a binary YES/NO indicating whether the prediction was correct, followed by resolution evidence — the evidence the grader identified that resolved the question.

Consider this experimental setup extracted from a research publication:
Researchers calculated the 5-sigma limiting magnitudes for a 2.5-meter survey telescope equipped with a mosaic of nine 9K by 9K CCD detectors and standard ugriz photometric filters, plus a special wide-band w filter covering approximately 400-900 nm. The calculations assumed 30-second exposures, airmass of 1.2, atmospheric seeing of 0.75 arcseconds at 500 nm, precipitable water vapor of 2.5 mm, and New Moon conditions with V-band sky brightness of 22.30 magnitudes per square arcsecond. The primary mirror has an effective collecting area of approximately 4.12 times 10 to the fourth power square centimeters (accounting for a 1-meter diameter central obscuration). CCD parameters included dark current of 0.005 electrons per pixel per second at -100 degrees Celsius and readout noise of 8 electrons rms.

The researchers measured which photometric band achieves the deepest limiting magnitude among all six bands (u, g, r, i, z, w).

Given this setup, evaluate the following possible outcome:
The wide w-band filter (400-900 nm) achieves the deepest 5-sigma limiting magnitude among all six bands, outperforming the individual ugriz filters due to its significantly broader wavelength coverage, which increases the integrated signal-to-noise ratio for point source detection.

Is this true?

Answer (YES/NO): YES